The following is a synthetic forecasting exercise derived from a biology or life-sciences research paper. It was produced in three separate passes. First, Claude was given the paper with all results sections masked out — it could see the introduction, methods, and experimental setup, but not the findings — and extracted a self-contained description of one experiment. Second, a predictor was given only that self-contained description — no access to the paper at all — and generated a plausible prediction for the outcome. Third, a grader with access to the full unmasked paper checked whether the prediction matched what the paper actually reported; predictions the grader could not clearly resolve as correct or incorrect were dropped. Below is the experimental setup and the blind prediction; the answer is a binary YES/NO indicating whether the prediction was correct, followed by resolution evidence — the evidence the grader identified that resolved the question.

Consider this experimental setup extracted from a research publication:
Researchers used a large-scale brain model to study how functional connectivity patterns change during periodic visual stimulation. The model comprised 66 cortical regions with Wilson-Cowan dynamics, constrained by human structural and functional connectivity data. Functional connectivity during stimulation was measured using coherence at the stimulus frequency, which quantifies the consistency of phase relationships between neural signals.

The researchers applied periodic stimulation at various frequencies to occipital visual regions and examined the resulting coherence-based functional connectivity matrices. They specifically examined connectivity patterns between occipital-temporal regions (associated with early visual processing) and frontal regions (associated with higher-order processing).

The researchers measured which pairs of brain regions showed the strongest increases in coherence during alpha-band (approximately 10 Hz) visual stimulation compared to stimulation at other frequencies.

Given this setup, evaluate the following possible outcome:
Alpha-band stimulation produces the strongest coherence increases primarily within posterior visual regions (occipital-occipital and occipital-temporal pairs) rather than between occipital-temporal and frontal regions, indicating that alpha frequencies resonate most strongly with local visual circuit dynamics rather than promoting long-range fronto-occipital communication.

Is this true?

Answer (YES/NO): NO